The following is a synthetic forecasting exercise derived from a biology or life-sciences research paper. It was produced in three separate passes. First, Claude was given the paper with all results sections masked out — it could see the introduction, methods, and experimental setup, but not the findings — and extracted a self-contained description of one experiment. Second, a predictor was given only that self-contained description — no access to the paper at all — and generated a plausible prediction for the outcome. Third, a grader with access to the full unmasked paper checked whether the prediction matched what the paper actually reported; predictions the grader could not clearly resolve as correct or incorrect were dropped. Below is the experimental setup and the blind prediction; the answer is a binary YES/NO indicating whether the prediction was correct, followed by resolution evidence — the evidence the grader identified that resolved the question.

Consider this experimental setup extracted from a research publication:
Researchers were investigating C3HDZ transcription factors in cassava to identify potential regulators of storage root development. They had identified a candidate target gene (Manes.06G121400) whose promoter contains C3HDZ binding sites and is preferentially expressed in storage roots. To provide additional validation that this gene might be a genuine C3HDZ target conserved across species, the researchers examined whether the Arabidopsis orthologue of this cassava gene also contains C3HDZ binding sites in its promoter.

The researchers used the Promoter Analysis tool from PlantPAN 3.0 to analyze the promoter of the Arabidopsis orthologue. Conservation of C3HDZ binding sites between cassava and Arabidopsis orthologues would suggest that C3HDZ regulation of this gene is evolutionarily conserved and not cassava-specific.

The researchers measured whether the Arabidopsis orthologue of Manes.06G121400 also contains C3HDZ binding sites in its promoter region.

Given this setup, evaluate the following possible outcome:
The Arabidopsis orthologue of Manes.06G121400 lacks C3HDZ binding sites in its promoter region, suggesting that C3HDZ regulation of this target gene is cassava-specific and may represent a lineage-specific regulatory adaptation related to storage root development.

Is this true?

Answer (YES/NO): NO